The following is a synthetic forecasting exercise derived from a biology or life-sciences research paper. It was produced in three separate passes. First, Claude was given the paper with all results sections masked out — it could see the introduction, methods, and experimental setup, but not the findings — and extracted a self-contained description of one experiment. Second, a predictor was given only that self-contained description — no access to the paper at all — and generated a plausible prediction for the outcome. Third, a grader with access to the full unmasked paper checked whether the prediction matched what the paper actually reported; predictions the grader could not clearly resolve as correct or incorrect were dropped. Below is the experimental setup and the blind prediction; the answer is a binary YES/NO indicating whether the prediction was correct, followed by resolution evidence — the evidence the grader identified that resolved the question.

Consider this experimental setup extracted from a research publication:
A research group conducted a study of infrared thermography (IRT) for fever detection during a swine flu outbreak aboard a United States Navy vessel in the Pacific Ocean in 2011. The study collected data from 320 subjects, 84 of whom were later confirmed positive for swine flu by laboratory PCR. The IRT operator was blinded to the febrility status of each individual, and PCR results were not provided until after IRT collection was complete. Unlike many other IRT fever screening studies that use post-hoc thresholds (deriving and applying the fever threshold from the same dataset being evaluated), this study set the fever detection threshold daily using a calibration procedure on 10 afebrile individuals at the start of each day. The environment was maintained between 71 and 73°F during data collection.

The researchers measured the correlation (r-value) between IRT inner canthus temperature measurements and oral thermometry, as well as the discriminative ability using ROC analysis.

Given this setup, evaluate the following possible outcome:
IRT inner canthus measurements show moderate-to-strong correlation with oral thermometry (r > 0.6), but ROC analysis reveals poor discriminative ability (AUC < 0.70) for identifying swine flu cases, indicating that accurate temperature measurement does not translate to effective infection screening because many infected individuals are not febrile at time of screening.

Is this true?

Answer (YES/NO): NO